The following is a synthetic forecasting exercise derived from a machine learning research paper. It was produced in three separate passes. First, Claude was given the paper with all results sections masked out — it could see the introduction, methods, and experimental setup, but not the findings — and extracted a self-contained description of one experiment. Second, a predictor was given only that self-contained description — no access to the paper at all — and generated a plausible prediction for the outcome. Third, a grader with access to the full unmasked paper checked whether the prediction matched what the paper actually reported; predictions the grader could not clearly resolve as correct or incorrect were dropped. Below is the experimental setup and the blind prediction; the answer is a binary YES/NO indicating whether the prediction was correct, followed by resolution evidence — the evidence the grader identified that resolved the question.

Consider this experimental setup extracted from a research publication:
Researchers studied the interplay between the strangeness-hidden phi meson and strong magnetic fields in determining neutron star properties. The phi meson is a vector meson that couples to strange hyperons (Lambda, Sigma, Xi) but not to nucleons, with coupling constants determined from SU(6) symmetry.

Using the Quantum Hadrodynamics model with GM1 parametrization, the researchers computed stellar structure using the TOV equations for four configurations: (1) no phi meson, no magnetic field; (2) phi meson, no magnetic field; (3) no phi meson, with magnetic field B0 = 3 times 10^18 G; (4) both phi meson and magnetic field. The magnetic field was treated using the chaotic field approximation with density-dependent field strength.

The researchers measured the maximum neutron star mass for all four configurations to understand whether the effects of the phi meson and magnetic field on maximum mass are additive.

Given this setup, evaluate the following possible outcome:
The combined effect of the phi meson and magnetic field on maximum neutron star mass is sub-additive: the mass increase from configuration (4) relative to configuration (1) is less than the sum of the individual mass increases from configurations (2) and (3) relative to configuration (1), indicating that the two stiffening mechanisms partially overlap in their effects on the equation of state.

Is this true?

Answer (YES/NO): YES